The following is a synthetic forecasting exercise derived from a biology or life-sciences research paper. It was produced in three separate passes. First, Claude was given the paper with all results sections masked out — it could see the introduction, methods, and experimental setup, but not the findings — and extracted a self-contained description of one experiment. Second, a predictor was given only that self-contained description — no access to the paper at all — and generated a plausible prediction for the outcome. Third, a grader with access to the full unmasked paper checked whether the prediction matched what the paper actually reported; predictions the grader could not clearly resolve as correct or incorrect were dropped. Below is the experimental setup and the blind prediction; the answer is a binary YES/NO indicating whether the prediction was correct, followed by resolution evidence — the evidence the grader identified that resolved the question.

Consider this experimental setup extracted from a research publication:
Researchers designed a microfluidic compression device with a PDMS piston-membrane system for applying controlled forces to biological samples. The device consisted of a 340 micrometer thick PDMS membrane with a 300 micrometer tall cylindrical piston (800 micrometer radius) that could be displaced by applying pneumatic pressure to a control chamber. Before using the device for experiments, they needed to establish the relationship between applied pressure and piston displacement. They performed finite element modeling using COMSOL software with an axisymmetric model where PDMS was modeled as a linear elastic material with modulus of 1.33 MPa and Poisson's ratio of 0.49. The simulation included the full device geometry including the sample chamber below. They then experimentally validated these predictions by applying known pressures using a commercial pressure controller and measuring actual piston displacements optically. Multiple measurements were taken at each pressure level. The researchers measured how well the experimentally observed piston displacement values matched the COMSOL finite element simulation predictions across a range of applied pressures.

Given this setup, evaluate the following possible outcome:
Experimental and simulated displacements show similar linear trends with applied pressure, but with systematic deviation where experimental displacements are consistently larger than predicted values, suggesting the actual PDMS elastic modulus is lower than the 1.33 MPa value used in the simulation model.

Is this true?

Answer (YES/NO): NO